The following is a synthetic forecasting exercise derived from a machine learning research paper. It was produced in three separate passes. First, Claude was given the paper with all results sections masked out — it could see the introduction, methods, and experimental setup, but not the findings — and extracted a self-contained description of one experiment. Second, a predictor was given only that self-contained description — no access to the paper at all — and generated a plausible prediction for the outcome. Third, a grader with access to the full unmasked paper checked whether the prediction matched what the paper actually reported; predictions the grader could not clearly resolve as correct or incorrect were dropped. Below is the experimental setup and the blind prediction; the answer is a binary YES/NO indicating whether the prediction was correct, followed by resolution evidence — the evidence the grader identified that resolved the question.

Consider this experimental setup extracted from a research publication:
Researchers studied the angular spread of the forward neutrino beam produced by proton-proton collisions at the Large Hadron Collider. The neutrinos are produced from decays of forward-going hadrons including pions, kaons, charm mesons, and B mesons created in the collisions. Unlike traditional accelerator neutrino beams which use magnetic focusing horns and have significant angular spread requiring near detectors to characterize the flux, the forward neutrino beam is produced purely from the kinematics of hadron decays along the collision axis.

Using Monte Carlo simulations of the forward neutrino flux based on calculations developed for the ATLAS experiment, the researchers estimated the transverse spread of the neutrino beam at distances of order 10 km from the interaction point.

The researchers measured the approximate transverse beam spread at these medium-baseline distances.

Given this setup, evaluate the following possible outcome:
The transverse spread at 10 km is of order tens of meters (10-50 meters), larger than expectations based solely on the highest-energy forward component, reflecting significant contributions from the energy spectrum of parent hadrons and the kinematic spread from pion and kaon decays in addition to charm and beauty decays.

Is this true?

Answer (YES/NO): YES